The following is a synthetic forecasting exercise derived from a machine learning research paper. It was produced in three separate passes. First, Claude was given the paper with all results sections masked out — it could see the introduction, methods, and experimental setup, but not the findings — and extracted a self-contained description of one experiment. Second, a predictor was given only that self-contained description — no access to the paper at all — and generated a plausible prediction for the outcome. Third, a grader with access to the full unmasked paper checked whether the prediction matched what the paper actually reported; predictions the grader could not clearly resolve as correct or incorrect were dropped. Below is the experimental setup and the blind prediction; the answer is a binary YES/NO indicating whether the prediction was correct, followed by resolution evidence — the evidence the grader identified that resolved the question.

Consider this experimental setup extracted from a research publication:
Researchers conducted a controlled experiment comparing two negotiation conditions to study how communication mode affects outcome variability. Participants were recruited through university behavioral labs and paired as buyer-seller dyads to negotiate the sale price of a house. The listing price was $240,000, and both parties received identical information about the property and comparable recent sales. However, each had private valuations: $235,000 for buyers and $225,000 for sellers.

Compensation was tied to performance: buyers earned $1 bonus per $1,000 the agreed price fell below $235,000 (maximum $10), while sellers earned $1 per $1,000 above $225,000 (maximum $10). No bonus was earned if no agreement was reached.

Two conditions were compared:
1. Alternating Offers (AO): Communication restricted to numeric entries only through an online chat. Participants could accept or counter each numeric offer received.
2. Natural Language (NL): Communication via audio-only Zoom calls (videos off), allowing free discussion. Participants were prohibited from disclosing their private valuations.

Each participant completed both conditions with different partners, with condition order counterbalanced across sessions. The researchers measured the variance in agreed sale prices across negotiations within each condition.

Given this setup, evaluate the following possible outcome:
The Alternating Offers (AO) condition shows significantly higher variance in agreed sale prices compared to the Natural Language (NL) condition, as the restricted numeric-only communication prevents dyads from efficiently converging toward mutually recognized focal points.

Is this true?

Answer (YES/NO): YES